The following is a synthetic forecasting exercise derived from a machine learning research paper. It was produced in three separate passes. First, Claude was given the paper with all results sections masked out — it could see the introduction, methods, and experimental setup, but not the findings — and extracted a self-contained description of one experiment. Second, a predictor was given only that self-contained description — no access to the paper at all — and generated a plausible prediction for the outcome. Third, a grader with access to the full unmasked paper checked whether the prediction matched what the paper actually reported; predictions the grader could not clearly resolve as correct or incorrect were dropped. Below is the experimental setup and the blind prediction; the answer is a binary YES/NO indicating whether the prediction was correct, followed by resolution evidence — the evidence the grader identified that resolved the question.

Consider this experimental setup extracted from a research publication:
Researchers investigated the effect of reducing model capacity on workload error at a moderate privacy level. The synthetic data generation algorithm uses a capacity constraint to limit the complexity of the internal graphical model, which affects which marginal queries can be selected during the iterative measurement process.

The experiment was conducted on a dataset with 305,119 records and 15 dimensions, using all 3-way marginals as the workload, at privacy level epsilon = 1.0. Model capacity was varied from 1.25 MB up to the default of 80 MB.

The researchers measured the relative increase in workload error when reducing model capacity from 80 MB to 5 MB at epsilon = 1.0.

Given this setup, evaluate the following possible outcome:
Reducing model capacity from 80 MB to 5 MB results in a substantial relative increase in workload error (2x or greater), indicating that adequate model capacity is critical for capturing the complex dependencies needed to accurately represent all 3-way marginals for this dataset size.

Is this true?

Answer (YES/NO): NO